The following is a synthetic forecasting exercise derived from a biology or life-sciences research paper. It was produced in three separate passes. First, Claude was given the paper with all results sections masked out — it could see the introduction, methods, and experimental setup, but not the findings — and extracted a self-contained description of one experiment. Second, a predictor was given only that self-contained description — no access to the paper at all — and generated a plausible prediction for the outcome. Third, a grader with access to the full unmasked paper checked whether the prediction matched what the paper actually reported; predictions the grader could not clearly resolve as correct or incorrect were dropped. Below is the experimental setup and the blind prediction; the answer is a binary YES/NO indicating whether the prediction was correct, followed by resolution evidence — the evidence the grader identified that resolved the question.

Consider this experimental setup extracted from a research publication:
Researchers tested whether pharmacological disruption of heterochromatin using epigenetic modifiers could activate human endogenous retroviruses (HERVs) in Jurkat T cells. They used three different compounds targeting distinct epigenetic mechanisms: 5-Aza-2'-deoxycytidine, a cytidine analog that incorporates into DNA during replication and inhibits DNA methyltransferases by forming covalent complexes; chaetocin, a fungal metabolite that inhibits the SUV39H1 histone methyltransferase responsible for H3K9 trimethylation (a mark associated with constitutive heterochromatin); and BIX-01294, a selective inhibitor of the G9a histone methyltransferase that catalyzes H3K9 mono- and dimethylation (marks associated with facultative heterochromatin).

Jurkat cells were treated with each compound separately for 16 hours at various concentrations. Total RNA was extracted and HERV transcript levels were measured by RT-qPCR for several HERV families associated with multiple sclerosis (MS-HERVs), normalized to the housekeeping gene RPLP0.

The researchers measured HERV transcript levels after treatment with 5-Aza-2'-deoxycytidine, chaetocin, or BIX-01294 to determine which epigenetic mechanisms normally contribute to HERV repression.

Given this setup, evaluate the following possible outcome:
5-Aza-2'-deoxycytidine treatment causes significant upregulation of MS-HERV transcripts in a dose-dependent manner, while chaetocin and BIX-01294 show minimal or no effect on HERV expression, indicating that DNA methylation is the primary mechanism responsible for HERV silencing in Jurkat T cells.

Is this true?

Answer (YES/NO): NO